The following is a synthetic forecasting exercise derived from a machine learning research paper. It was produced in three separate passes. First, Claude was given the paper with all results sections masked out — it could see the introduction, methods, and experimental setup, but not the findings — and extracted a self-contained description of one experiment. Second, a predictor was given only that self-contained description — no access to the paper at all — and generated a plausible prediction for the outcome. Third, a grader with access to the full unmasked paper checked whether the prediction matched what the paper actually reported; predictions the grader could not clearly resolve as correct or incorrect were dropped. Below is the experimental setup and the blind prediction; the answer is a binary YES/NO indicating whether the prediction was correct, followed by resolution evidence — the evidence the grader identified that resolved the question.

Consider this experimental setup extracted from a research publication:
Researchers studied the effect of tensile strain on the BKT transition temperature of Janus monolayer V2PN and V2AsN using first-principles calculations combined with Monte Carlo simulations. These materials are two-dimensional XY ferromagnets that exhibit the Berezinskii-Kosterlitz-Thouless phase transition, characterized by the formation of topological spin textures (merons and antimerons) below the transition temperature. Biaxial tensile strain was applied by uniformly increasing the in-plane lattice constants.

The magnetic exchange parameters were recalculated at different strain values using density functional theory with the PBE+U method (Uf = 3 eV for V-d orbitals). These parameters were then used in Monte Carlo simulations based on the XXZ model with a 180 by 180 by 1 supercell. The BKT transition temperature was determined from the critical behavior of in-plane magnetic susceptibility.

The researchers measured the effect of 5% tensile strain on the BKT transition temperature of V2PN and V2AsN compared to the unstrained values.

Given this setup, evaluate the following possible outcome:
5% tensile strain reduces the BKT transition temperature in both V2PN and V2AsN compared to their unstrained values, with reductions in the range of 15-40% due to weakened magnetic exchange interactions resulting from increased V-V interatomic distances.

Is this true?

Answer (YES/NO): NO